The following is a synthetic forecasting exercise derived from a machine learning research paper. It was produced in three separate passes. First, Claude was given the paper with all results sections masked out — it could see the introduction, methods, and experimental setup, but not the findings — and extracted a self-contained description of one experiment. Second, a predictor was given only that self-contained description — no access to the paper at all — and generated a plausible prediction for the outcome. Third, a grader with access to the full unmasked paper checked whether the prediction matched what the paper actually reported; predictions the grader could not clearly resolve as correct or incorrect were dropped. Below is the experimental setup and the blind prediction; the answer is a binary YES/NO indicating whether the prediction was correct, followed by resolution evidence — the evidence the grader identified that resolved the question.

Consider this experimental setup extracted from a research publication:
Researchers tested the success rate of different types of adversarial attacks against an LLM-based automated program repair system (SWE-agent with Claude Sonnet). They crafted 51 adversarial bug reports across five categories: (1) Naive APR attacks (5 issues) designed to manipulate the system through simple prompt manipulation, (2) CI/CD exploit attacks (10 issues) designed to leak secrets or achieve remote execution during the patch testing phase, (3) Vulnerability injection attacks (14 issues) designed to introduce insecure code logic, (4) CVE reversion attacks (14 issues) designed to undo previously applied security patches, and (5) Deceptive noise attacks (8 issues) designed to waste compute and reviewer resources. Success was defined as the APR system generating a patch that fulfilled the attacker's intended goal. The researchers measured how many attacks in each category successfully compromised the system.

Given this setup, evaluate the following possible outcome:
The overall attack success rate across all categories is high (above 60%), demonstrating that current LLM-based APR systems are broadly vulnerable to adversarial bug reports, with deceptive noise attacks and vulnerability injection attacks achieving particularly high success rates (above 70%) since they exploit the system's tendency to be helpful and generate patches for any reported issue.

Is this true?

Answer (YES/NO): YES